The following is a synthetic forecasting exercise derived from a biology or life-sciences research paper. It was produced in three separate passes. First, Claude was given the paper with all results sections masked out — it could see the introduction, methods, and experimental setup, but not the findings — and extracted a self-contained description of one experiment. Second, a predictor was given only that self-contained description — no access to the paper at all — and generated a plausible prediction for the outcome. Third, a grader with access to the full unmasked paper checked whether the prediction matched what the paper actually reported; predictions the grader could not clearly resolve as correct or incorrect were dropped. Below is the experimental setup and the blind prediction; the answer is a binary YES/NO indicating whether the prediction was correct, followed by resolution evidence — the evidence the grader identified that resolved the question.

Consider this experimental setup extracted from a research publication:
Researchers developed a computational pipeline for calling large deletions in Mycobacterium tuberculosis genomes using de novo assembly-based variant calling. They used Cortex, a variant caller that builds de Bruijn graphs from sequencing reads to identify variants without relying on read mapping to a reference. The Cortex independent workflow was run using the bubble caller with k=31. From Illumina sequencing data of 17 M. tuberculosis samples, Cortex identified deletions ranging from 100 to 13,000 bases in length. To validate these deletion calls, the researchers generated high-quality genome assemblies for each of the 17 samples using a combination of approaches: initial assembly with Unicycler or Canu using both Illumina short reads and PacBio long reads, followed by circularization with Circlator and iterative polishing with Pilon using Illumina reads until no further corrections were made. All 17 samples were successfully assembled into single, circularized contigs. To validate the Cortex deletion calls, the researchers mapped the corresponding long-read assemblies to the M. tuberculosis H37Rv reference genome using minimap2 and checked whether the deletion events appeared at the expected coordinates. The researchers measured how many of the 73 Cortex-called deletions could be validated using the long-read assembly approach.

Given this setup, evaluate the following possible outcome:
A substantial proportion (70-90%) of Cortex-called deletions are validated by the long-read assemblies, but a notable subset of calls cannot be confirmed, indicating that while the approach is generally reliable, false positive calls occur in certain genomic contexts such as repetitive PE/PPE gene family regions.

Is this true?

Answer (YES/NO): NO